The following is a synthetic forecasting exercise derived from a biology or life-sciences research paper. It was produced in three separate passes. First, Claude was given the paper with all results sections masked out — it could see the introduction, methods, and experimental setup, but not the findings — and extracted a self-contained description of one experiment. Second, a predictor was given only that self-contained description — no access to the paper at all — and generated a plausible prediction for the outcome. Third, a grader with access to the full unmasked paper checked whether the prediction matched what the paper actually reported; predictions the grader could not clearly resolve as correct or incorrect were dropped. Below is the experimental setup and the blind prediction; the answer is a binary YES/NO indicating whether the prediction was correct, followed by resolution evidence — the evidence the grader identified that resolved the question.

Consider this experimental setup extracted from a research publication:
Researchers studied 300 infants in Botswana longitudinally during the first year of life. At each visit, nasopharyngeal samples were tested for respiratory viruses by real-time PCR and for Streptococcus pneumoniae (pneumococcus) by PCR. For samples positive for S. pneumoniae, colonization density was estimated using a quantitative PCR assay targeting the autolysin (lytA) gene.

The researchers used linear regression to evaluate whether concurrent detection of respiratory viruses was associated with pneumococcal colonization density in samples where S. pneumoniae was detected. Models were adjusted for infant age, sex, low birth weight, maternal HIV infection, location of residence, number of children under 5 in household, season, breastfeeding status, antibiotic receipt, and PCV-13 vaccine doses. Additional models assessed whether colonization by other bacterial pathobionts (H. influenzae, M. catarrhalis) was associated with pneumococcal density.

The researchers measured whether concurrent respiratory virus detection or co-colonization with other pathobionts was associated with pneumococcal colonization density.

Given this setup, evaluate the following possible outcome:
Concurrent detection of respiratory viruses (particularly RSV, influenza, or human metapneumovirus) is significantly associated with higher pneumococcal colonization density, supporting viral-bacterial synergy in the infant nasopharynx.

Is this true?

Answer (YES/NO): NO